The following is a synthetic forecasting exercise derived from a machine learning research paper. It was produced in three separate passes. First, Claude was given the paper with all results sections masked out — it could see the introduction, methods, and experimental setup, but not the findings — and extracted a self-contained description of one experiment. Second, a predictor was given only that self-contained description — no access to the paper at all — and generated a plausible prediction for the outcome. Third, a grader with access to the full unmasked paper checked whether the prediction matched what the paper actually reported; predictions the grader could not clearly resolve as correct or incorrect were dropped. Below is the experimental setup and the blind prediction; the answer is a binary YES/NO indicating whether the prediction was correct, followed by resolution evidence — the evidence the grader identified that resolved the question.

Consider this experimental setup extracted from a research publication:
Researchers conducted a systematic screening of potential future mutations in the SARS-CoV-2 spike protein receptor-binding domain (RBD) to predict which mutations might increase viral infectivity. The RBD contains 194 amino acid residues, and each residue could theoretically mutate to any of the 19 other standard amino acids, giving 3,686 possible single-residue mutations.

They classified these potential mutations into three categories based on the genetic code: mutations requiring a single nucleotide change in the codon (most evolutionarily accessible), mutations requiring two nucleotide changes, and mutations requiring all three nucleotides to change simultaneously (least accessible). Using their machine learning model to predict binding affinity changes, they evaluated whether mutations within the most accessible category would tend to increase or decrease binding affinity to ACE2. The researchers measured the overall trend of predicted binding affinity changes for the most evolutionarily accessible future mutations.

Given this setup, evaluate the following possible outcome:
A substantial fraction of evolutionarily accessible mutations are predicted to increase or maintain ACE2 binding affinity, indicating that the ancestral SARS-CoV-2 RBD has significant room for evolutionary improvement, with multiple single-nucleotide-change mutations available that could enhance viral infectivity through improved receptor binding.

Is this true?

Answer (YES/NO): YES